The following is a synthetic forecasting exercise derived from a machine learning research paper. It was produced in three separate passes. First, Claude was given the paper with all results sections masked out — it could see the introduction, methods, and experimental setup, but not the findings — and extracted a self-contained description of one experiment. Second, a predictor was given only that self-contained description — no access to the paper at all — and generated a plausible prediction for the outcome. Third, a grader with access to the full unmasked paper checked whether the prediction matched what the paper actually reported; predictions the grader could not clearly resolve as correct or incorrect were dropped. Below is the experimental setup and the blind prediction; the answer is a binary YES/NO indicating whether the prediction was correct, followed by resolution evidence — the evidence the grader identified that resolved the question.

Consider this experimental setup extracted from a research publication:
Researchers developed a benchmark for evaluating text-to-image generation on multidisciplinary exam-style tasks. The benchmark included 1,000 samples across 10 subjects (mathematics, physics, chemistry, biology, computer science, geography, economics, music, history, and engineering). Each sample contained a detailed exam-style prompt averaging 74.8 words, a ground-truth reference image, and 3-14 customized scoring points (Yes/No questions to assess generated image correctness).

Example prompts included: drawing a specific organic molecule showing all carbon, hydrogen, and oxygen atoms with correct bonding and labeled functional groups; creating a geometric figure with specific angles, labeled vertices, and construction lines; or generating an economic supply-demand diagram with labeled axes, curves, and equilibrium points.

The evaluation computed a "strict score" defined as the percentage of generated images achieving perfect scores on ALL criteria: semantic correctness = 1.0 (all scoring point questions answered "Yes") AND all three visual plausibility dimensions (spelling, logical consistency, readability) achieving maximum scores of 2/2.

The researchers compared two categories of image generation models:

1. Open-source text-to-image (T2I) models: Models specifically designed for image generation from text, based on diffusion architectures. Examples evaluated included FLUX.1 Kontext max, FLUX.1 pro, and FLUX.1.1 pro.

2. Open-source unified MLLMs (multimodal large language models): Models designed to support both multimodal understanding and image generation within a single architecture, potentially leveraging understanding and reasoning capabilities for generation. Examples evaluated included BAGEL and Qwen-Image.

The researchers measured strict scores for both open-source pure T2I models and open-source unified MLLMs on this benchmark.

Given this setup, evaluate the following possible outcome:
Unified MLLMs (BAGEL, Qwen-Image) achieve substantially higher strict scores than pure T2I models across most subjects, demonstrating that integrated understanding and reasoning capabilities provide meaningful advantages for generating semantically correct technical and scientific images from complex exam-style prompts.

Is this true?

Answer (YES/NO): NO